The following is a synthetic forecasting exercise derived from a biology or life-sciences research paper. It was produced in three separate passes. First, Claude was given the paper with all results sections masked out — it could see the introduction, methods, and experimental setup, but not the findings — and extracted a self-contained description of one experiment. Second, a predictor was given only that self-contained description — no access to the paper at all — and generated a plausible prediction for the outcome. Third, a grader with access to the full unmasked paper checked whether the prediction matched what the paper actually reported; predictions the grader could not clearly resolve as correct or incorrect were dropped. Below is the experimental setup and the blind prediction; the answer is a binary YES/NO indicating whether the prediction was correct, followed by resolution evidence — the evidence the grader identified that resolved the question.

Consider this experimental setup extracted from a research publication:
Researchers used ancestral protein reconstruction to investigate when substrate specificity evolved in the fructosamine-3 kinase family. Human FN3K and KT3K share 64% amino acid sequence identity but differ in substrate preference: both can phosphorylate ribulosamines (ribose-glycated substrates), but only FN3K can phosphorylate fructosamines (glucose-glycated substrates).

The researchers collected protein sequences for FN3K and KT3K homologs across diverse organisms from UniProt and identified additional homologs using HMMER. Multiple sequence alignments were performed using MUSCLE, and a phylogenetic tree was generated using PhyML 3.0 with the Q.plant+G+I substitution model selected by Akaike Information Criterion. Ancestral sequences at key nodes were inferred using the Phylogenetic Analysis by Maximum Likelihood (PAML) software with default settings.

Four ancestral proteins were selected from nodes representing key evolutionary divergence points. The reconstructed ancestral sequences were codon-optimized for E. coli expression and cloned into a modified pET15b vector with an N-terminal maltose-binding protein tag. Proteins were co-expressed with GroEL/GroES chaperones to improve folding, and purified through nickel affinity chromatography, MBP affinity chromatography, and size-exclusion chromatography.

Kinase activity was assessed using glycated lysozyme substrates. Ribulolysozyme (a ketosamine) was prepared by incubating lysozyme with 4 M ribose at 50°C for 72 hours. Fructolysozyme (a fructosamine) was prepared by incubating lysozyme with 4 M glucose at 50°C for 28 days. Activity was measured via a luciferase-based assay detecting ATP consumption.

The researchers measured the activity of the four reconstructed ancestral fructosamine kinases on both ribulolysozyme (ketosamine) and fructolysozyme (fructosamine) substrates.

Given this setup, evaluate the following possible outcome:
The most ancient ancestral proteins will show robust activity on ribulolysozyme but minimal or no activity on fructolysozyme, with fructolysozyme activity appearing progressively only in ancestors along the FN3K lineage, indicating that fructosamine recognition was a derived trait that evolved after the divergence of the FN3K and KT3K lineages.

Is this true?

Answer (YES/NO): YES